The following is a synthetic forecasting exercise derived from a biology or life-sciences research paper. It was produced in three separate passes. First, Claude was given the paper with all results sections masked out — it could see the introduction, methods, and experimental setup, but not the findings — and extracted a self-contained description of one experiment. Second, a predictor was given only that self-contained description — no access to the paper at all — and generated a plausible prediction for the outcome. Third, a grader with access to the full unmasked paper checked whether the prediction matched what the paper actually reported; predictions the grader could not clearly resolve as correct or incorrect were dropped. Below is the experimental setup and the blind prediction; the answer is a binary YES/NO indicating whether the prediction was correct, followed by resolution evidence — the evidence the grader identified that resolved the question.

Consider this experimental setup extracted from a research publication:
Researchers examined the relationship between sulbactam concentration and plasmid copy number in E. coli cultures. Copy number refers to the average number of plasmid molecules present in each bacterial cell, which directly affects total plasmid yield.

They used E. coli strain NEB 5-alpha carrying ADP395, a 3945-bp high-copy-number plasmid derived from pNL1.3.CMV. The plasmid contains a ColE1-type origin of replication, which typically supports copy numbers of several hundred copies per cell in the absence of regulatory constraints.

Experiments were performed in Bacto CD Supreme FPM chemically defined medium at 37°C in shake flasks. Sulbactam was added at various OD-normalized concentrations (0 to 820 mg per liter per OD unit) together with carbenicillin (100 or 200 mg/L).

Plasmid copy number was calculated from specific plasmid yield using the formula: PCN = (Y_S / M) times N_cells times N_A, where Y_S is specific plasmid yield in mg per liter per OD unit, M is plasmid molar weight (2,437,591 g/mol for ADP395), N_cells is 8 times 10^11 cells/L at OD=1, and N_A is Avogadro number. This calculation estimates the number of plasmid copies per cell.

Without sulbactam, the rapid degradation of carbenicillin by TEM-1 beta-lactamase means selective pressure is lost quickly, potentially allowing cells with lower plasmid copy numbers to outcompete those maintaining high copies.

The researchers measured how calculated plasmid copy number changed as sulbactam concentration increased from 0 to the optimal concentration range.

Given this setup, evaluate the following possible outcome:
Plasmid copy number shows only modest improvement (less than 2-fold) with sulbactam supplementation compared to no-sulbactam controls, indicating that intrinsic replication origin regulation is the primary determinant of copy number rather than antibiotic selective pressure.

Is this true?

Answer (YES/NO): NO